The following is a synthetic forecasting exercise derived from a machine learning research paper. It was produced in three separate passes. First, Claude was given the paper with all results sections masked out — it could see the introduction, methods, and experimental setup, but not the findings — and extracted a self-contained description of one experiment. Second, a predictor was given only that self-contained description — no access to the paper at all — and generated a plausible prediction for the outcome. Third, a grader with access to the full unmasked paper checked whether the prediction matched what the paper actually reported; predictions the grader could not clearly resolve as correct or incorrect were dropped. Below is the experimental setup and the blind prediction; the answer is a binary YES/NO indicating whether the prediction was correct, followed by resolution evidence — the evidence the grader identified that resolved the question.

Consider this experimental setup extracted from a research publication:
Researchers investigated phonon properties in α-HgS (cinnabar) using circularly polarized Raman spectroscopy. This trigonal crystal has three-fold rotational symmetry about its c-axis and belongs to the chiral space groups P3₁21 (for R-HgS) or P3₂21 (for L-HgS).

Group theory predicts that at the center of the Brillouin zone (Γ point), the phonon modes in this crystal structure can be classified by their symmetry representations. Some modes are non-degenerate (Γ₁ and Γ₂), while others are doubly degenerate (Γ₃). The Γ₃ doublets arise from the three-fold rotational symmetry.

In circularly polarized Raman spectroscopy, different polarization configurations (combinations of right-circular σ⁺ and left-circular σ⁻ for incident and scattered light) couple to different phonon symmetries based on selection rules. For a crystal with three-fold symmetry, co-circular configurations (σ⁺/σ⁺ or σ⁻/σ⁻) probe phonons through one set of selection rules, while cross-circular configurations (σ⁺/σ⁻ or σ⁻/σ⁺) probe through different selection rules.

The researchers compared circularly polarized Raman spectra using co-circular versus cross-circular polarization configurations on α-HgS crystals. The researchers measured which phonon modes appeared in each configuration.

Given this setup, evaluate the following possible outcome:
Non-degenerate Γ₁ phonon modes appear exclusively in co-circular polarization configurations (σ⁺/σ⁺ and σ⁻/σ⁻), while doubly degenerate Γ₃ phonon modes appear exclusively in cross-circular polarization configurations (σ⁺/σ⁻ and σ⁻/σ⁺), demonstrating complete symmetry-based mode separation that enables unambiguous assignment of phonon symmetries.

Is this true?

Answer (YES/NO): YES